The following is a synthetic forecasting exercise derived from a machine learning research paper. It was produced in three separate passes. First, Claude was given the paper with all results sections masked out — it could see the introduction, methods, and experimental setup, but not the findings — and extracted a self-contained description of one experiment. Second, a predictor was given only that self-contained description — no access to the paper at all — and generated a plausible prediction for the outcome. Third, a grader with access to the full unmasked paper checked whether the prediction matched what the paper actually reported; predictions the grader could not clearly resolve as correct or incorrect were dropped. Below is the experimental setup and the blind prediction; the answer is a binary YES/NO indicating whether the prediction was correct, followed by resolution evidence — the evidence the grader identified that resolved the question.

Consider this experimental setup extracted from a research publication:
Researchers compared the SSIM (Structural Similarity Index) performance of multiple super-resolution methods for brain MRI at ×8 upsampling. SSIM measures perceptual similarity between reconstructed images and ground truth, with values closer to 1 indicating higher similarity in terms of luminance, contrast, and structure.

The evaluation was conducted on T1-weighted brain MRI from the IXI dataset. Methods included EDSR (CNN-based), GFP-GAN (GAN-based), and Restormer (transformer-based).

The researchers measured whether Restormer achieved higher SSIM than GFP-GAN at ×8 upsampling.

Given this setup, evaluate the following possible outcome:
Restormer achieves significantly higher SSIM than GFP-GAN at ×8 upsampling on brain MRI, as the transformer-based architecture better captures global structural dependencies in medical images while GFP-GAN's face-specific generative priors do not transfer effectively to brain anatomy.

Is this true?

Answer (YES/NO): YES